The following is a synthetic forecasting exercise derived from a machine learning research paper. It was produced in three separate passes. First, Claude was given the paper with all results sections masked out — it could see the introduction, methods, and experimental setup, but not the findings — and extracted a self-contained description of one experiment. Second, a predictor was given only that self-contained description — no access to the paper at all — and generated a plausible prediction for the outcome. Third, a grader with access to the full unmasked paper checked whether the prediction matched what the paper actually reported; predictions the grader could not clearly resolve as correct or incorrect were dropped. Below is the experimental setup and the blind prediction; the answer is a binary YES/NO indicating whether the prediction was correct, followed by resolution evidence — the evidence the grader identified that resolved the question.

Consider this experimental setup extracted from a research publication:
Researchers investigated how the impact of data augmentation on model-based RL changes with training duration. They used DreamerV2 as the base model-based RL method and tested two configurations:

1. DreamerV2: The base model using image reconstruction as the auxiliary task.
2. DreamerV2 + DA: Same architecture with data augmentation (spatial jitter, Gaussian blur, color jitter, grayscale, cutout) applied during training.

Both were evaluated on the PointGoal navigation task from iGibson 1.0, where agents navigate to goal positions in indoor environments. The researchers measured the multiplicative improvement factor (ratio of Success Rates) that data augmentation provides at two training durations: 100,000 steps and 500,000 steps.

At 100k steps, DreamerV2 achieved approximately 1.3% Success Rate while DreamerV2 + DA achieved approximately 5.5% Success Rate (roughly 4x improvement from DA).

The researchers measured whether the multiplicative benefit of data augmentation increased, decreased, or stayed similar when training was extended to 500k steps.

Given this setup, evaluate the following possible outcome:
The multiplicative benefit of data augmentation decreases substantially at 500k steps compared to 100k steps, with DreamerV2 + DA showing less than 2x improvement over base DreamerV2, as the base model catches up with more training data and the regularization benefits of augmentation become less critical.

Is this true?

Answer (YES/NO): NO